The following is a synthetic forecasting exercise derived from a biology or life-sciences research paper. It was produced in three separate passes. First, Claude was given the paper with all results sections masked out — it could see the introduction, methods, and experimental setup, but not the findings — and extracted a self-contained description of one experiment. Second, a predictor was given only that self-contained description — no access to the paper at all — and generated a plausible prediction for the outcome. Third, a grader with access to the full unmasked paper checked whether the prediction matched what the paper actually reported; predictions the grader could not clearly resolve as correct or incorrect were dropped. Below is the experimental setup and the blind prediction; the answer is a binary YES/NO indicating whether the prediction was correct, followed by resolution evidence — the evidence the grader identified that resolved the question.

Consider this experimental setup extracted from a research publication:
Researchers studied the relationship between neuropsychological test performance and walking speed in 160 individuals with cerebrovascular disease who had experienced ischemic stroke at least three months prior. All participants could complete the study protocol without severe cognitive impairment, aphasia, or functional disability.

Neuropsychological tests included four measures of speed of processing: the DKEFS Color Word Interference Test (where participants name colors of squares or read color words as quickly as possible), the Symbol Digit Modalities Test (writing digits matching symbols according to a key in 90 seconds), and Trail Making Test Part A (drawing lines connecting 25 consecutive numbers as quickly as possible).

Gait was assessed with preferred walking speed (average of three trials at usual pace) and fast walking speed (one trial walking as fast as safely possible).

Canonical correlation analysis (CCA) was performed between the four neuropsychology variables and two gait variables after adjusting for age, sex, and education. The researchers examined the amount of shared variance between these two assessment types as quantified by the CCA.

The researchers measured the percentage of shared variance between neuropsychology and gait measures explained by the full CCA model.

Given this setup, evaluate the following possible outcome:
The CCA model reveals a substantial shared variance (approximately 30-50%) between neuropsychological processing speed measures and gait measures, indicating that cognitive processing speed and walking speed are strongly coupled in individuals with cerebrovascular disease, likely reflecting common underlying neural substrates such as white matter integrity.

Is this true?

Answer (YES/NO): NO